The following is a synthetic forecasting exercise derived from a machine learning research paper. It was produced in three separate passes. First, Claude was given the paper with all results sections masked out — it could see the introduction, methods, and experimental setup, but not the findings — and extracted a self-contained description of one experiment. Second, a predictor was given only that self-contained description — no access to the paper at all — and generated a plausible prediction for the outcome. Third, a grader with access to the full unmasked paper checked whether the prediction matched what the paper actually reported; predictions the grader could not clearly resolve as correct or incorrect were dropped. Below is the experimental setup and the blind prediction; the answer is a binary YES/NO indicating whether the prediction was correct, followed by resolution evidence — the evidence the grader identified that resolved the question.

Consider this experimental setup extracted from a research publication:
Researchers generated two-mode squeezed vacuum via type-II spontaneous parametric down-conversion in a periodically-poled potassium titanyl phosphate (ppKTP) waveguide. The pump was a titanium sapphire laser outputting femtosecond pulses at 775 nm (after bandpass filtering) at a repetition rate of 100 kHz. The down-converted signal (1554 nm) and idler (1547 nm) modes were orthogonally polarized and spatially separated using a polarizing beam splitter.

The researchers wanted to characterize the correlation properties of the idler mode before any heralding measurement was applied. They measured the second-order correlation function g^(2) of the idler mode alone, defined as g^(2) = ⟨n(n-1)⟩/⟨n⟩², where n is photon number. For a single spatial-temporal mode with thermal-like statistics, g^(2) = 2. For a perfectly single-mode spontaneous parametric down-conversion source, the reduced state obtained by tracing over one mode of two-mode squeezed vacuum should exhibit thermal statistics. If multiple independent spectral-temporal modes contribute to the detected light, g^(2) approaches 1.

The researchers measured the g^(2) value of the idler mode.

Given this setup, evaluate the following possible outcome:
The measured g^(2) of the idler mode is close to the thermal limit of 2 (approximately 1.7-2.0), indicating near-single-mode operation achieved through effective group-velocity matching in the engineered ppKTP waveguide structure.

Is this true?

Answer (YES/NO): YES